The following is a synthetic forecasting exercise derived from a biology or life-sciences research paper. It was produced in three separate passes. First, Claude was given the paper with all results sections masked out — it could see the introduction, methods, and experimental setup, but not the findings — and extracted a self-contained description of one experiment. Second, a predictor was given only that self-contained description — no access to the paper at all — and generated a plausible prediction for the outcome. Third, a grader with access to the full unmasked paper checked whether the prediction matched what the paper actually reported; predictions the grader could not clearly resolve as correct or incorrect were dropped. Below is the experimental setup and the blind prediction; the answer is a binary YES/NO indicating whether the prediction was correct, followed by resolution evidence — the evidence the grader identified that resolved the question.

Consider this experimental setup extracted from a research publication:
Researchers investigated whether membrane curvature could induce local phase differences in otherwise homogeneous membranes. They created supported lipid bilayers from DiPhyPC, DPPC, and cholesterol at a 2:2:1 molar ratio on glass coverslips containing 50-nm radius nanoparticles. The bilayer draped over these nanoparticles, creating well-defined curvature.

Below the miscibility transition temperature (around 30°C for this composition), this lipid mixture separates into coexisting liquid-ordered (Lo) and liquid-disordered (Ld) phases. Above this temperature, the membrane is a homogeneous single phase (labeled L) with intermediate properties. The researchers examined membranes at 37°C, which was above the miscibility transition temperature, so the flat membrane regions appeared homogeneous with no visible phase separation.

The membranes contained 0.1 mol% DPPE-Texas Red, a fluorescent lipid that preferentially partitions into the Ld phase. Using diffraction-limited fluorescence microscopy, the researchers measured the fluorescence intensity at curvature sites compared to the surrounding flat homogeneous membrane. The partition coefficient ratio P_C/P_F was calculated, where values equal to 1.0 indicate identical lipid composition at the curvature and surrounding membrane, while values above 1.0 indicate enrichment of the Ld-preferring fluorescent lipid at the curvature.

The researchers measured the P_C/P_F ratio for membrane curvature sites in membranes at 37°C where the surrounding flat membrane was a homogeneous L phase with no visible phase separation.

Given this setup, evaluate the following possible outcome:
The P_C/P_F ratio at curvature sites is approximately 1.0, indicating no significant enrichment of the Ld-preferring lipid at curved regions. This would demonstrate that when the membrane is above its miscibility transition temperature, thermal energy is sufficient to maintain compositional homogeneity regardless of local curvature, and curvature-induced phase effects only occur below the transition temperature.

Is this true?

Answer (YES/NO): NO